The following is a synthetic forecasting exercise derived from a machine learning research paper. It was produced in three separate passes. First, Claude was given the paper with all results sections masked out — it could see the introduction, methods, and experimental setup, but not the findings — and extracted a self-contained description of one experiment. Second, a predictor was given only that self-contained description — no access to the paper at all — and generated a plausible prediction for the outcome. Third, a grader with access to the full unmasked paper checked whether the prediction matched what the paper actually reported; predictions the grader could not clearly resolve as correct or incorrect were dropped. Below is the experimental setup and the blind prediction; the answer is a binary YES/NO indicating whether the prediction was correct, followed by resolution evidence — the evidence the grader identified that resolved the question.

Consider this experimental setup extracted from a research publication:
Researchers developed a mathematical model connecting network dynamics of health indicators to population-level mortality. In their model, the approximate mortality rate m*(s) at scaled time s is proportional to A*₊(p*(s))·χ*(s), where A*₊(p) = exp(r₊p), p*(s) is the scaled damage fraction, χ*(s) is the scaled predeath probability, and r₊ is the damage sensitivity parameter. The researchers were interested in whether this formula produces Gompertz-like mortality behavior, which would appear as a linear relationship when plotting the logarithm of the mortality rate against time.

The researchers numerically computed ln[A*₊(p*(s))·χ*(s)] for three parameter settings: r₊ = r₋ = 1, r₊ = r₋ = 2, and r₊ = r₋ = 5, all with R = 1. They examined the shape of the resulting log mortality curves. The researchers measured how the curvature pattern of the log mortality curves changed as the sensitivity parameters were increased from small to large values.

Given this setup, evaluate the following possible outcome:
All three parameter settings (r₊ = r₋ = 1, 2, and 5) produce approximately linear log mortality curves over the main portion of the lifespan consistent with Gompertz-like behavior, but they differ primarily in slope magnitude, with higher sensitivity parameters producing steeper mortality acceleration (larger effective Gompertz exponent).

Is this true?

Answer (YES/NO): NO